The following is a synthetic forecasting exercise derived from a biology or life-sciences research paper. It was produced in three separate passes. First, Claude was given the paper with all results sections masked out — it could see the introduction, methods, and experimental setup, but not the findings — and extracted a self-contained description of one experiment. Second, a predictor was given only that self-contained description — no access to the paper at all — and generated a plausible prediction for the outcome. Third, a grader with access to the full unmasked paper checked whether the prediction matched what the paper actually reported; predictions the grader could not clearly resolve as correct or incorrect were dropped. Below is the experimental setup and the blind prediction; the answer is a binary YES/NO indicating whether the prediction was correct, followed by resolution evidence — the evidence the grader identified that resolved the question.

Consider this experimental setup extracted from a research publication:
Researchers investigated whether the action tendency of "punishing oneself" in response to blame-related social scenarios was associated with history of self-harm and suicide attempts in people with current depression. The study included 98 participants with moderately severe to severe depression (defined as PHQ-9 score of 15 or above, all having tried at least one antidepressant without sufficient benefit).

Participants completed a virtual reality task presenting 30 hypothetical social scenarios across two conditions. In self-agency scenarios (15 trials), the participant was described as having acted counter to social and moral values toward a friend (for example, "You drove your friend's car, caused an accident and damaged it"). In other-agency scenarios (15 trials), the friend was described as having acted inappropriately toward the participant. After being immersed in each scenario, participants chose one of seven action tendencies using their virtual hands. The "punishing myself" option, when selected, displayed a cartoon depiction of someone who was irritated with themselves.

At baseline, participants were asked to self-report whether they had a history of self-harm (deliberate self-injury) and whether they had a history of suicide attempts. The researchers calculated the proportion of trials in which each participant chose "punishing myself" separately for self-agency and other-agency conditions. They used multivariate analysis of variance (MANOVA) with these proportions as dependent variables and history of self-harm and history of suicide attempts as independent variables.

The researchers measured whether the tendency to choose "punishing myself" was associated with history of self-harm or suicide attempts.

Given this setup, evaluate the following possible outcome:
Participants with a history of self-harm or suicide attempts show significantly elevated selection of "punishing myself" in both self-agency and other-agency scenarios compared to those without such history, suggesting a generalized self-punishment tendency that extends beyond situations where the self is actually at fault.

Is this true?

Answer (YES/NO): NO